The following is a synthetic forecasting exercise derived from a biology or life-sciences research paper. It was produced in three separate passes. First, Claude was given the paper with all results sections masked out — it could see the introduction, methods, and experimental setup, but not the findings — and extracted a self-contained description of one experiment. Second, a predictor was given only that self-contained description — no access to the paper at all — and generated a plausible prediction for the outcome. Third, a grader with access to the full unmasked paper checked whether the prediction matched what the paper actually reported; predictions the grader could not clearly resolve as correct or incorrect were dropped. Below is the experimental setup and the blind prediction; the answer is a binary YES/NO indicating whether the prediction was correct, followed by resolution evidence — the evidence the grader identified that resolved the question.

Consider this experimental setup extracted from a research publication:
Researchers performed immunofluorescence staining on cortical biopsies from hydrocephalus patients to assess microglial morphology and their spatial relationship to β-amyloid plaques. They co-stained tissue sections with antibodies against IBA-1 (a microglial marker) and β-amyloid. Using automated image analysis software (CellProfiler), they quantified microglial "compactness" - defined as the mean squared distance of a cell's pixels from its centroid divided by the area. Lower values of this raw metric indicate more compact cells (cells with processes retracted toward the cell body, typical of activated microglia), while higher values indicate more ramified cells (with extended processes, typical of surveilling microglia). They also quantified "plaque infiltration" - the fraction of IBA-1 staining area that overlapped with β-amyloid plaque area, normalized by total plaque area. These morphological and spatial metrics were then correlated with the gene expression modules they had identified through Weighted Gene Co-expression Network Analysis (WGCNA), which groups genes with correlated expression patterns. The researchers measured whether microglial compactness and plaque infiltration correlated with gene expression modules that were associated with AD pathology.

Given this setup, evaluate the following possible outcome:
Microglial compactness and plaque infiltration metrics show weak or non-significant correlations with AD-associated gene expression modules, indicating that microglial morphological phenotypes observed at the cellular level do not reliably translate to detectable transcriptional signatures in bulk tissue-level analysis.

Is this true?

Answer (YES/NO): NO